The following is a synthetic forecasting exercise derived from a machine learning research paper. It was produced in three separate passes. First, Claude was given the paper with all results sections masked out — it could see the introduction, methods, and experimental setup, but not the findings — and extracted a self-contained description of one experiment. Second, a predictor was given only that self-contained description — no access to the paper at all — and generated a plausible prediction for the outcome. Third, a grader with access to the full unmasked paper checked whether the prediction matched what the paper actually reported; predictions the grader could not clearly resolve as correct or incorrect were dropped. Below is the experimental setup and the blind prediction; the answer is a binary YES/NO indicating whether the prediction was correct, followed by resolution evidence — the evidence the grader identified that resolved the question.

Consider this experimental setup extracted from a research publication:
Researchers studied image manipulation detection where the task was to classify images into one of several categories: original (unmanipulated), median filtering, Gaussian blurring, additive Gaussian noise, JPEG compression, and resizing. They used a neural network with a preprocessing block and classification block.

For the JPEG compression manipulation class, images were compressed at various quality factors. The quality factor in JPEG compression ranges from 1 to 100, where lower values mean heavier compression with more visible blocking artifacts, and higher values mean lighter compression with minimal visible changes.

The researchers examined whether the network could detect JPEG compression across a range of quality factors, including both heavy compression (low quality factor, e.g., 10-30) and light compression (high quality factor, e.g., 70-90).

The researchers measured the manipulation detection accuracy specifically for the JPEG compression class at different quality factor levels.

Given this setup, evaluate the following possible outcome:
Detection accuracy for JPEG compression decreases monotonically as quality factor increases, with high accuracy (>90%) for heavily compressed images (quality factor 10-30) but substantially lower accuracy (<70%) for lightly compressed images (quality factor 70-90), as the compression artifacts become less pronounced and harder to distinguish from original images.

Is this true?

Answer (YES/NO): NO